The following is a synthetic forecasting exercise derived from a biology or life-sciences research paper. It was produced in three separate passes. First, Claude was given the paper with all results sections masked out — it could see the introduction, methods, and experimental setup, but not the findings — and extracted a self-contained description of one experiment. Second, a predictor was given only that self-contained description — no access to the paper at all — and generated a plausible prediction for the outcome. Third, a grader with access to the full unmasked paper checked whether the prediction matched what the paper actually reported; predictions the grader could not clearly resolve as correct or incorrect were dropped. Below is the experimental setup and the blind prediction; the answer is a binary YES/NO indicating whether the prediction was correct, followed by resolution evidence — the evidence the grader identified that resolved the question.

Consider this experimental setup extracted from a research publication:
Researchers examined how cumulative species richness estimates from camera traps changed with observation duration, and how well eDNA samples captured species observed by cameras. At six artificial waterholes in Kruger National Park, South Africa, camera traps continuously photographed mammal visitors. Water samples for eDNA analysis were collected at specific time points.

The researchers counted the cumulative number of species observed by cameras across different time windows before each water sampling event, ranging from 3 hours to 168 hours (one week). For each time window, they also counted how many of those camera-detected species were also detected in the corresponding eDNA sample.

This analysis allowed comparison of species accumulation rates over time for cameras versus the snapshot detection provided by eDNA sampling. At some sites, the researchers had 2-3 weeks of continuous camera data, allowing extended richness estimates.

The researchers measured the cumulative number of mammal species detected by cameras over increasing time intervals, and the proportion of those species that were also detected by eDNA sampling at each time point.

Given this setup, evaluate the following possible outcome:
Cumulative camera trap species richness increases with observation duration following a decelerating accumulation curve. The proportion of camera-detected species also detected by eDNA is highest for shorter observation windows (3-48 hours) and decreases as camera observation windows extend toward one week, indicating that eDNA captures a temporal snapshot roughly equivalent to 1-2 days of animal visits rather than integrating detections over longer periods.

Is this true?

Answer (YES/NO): YES